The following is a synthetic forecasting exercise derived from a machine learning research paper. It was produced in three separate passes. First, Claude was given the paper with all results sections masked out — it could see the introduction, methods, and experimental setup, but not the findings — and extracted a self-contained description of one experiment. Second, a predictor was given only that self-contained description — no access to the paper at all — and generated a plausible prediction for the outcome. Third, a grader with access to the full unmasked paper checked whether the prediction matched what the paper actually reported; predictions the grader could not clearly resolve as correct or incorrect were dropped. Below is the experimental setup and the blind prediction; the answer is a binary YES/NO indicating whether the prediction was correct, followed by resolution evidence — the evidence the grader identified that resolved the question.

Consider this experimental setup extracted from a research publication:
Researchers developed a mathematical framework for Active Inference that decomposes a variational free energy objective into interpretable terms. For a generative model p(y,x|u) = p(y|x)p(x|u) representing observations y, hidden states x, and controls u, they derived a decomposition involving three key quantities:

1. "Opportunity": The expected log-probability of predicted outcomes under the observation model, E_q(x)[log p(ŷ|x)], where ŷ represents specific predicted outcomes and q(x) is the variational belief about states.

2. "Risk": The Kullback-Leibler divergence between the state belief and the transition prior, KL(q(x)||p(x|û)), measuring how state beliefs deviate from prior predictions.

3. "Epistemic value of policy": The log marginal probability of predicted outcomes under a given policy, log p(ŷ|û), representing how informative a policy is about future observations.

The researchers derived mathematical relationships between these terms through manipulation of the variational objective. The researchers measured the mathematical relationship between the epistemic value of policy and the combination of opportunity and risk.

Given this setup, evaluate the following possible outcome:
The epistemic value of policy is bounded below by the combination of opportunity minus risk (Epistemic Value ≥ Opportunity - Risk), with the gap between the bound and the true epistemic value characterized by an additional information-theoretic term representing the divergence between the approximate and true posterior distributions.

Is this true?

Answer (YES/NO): NO